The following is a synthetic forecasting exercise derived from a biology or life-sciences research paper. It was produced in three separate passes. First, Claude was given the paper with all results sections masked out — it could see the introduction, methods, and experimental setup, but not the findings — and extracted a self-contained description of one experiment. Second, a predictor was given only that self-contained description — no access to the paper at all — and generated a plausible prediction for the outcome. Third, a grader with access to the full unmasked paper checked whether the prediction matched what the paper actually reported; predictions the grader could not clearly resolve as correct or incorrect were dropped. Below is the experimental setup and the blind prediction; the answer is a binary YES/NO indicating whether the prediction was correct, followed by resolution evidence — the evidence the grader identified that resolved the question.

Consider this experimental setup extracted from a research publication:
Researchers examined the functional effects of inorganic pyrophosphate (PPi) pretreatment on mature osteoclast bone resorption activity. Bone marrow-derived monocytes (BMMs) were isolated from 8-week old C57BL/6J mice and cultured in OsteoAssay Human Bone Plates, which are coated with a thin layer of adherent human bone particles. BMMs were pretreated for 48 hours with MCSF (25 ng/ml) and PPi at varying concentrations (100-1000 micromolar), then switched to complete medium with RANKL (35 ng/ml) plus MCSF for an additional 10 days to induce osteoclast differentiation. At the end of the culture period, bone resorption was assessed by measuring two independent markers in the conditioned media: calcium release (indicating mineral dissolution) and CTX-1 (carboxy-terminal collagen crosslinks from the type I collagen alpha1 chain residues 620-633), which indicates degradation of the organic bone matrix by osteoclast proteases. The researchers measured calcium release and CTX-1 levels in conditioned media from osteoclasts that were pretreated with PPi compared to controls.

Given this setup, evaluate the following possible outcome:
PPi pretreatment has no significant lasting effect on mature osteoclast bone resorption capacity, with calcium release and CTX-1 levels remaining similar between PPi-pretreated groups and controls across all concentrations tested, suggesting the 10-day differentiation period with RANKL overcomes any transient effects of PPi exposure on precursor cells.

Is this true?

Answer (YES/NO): NO